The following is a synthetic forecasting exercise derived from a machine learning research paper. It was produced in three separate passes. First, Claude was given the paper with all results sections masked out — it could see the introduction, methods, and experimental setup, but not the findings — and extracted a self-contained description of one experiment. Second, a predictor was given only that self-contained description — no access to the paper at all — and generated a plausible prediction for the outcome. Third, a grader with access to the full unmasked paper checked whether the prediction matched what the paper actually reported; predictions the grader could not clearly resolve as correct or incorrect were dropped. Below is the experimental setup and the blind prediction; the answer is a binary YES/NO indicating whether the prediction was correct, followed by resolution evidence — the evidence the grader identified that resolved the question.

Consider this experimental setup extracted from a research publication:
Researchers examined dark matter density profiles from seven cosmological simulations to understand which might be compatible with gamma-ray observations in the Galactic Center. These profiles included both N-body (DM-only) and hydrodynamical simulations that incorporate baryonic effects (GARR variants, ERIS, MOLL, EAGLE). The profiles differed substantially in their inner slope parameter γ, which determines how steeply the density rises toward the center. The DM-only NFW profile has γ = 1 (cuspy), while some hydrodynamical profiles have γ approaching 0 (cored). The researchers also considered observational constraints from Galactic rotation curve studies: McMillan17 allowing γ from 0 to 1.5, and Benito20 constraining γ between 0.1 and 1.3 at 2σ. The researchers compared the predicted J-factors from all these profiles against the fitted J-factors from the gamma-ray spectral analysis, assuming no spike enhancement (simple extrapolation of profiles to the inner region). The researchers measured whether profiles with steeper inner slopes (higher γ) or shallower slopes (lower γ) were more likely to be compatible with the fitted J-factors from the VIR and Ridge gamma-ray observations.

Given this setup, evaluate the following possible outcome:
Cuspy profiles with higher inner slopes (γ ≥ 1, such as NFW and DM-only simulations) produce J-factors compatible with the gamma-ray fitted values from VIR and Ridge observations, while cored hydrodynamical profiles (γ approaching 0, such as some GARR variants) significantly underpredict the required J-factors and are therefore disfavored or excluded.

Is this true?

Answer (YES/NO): NO